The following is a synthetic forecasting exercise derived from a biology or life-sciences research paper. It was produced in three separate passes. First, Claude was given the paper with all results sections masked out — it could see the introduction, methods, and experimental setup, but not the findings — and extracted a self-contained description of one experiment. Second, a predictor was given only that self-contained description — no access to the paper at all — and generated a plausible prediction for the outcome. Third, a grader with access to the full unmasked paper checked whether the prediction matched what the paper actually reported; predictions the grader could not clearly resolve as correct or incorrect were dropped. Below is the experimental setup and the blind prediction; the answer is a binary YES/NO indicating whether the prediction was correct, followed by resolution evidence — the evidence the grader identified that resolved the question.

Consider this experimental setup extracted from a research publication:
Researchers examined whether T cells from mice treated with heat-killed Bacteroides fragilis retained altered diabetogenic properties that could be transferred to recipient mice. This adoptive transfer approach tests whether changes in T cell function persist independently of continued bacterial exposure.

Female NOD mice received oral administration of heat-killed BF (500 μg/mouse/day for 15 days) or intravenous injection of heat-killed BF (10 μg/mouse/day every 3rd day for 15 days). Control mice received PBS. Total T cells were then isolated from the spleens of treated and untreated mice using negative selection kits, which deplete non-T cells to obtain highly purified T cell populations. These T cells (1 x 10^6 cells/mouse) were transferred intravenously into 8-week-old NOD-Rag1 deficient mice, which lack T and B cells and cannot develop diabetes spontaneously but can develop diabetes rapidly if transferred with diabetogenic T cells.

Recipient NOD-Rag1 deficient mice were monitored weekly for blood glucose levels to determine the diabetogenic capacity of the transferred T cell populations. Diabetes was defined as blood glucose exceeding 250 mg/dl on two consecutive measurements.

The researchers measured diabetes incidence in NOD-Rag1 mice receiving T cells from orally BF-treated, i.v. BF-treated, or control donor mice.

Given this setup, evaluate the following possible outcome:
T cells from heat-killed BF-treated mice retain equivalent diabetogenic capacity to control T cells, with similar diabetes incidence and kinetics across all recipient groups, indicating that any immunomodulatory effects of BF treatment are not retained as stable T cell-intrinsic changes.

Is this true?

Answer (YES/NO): NO